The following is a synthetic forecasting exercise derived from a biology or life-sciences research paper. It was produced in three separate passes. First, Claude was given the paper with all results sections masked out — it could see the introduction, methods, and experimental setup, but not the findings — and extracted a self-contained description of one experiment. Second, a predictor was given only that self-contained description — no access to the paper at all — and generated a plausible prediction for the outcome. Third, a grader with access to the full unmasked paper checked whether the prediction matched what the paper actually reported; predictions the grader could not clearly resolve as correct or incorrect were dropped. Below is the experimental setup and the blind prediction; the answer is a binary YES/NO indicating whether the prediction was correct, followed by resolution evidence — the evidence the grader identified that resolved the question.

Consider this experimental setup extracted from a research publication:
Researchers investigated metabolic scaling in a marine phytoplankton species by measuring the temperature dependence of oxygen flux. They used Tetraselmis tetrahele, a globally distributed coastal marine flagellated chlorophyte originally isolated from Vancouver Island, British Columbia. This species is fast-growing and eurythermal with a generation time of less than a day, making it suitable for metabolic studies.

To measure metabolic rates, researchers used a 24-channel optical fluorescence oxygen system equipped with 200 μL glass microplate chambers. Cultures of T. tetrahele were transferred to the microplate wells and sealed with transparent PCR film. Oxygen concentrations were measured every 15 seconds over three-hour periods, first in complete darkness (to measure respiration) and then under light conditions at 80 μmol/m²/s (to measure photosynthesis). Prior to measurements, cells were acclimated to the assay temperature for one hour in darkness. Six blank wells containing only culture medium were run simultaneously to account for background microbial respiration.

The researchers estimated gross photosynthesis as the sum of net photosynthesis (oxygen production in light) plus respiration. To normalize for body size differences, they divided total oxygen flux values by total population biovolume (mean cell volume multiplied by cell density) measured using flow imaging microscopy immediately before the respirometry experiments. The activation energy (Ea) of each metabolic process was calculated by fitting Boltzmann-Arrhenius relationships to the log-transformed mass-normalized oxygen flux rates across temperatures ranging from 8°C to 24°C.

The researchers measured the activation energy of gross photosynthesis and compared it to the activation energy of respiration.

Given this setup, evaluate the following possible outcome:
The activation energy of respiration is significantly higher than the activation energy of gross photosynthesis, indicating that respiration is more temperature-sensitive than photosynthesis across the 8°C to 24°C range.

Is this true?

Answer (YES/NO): YES